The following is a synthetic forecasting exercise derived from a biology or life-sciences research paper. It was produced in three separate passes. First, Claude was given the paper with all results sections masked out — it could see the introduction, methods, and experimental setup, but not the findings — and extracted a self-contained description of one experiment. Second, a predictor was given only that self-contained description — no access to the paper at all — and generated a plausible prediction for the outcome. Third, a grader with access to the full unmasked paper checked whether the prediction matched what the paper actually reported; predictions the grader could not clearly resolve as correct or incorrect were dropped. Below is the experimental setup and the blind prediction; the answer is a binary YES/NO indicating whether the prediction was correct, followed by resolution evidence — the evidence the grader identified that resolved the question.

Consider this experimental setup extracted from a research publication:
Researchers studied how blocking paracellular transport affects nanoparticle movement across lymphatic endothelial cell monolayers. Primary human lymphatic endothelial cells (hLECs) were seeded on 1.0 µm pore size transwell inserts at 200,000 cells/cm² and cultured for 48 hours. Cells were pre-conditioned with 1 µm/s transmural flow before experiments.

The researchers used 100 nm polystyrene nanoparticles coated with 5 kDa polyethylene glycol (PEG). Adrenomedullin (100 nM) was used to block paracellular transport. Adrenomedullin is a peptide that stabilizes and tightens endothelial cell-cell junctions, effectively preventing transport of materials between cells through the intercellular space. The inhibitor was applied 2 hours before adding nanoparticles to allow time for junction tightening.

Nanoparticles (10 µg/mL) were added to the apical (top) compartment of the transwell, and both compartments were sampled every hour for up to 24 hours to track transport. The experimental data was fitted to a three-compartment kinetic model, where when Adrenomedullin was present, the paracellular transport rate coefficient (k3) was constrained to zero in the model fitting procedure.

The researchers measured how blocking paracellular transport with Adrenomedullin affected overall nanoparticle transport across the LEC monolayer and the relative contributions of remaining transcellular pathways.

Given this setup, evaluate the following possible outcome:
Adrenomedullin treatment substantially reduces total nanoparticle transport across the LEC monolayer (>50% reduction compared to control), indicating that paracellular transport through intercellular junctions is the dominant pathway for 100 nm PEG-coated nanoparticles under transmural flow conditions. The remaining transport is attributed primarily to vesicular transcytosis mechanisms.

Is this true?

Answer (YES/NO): NO